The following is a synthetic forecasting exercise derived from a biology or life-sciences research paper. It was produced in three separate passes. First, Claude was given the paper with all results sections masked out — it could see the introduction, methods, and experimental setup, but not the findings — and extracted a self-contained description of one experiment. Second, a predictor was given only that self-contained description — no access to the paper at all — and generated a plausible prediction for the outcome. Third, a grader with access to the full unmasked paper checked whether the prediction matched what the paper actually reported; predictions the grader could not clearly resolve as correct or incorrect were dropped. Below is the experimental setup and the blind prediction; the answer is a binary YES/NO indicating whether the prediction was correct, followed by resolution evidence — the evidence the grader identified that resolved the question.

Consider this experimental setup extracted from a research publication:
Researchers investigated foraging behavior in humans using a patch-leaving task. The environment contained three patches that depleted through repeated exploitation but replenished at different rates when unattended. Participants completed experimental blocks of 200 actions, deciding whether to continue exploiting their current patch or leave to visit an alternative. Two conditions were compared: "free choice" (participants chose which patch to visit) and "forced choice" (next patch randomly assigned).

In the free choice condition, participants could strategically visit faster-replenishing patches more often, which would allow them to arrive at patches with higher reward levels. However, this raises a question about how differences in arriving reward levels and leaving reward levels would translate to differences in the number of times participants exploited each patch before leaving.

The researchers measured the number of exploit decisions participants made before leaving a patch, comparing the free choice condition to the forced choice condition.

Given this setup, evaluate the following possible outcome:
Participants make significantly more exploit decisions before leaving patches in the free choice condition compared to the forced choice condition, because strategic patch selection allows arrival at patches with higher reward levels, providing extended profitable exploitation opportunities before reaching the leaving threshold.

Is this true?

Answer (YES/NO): NO